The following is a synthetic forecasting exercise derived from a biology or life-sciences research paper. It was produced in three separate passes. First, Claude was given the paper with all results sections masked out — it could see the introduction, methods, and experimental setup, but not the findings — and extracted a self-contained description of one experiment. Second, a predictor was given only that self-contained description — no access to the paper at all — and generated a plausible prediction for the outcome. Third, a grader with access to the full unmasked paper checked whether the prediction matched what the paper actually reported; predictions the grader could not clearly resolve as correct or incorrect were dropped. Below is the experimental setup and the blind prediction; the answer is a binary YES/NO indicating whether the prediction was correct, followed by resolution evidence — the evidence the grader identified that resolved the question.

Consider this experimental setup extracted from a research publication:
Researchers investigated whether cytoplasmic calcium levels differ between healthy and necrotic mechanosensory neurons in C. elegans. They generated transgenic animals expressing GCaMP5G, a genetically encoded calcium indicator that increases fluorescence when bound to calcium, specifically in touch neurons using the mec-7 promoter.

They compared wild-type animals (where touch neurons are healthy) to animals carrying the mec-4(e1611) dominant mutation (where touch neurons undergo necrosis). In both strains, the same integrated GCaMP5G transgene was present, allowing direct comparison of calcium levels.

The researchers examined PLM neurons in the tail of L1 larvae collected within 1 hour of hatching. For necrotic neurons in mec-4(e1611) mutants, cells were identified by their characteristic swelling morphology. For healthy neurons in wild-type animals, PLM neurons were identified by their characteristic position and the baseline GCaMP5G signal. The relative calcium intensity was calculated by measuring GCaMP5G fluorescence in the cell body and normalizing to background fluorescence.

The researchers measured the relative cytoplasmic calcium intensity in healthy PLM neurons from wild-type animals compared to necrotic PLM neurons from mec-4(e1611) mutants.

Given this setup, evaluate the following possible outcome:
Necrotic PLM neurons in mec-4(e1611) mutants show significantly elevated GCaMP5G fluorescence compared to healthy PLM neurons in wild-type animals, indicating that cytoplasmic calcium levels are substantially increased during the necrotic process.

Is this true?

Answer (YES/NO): YES